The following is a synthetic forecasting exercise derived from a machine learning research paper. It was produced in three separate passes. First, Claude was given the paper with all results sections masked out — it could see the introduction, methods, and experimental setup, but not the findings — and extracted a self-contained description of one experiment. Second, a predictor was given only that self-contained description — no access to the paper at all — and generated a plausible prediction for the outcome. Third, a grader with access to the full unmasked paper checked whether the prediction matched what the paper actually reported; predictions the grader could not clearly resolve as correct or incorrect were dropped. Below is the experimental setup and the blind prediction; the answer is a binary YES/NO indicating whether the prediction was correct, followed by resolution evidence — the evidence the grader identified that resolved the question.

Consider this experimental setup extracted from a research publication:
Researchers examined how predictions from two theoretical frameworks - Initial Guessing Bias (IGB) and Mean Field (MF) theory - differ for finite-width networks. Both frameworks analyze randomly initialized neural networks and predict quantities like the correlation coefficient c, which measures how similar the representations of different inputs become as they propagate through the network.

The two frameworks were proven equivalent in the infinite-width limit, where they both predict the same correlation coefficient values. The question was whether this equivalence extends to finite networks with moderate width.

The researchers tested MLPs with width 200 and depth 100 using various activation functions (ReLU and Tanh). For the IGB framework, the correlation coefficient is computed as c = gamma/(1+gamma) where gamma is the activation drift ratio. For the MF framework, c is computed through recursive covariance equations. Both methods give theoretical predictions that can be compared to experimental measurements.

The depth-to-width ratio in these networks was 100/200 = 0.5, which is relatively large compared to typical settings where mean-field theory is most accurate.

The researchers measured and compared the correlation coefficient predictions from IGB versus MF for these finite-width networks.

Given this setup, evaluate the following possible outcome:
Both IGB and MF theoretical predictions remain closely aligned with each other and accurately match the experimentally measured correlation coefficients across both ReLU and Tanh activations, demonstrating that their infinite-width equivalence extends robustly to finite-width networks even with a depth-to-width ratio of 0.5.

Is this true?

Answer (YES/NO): NO